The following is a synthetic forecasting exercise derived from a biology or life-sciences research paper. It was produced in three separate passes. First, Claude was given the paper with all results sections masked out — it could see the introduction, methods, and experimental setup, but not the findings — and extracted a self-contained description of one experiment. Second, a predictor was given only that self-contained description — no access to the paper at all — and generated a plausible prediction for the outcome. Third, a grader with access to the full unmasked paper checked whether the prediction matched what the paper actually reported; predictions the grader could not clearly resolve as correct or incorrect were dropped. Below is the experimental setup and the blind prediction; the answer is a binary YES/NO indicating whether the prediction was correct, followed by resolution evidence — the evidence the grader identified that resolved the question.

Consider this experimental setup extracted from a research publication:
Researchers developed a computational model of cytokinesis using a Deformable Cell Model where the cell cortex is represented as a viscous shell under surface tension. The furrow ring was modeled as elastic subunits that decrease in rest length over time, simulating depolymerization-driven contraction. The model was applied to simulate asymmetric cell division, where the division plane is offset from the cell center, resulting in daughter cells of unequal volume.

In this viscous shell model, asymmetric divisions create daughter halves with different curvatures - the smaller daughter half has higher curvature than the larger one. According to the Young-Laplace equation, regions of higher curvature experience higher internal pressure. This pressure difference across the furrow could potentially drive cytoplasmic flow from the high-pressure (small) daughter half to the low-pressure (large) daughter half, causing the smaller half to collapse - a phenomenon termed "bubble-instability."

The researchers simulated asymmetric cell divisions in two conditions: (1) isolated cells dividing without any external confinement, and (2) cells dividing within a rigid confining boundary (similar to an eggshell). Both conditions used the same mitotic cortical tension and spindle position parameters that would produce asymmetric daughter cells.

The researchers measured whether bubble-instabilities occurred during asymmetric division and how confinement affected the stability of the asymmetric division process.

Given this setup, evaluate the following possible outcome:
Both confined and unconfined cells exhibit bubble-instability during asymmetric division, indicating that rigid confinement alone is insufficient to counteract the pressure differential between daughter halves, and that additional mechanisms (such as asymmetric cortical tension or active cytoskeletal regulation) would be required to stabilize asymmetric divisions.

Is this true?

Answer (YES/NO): NO